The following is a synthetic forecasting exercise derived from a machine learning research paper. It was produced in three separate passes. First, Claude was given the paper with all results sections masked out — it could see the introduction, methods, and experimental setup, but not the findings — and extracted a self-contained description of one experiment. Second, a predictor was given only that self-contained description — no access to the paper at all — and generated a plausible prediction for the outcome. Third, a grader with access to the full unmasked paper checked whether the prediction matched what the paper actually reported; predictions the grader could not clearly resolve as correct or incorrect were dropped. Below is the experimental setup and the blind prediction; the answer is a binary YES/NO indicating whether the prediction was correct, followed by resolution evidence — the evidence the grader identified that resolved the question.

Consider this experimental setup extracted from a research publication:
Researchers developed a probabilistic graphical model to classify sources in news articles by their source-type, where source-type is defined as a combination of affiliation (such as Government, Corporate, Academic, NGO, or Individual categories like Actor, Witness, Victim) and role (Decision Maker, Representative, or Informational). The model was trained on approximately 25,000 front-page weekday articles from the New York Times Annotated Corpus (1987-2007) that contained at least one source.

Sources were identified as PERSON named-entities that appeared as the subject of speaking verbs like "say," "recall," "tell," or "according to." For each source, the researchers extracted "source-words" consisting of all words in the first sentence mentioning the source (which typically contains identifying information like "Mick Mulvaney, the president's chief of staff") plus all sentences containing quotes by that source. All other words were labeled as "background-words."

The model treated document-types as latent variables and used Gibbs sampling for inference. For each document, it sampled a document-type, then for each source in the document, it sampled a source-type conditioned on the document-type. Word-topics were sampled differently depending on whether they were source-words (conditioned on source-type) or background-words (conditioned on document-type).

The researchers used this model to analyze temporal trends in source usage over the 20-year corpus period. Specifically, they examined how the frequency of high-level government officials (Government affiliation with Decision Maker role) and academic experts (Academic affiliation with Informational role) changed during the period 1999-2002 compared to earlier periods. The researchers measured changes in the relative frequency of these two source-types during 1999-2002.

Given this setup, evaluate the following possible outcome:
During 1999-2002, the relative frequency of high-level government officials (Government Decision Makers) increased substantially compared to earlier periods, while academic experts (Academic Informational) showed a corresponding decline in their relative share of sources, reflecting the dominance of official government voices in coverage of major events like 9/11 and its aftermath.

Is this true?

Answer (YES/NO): NO